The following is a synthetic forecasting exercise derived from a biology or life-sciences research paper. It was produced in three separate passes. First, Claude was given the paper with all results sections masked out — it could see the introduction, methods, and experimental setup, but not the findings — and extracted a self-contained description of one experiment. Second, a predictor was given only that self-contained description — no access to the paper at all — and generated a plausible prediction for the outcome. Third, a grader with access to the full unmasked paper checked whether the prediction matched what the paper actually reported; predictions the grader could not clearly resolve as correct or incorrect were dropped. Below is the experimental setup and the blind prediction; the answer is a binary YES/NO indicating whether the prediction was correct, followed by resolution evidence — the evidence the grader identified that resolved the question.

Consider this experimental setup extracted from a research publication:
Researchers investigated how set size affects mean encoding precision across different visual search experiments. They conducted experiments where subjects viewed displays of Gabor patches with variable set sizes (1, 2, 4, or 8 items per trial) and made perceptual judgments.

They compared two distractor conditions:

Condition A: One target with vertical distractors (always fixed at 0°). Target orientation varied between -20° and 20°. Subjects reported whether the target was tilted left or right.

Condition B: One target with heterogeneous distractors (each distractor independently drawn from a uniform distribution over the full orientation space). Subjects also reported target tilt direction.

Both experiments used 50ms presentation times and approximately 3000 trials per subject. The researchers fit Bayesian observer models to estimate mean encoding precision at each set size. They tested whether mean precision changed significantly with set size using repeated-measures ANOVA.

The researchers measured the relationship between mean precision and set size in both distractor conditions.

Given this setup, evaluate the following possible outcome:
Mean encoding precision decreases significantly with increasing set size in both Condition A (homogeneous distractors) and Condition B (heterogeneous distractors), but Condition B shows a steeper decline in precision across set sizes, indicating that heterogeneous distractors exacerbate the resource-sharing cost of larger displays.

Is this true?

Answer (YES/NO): NO